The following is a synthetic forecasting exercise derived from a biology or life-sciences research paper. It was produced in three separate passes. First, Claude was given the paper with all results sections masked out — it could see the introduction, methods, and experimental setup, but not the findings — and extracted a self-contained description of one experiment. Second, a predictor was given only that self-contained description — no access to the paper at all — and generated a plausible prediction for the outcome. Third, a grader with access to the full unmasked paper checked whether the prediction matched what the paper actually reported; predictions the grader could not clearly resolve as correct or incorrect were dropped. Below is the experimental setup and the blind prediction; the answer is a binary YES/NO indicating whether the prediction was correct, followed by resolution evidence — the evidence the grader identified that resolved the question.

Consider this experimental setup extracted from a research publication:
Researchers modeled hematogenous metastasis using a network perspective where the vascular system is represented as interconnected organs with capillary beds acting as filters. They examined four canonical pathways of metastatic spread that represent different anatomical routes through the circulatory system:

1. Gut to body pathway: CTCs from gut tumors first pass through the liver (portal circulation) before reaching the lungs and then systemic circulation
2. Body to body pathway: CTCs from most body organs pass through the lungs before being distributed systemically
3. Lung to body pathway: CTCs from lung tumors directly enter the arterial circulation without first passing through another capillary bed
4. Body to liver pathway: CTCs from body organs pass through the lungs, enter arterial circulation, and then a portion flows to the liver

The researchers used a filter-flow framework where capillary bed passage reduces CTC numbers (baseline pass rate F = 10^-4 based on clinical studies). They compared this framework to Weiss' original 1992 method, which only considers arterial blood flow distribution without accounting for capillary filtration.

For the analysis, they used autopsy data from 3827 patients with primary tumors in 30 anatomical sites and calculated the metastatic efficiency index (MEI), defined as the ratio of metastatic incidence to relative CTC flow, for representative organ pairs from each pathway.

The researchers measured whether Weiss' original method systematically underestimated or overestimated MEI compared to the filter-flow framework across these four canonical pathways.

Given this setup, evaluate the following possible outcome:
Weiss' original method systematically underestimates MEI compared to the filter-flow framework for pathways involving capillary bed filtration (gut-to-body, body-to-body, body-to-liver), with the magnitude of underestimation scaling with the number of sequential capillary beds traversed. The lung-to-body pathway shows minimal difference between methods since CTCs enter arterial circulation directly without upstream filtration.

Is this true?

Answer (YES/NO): NO